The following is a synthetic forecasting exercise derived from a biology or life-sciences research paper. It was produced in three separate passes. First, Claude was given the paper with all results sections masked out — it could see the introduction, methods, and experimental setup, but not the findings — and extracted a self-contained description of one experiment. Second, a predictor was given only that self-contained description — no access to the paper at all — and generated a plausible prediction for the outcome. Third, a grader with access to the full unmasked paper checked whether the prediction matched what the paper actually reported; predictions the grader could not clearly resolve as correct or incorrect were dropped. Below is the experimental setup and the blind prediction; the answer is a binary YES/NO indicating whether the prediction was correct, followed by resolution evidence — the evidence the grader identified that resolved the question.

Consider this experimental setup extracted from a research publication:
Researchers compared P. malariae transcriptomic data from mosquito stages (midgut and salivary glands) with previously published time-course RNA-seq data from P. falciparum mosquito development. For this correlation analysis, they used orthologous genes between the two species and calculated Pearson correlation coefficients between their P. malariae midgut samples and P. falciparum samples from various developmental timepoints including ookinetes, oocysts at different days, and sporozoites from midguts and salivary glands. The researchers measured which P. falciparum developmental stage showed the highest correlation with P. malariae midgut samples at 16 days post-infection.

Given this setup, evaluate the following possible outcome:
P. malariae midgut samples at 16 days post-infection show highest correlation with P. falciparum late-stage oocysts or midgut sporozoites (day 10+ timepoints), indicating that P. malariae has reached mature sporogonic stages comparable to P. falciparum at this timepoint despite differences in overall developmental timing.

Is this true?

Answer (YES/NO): YES